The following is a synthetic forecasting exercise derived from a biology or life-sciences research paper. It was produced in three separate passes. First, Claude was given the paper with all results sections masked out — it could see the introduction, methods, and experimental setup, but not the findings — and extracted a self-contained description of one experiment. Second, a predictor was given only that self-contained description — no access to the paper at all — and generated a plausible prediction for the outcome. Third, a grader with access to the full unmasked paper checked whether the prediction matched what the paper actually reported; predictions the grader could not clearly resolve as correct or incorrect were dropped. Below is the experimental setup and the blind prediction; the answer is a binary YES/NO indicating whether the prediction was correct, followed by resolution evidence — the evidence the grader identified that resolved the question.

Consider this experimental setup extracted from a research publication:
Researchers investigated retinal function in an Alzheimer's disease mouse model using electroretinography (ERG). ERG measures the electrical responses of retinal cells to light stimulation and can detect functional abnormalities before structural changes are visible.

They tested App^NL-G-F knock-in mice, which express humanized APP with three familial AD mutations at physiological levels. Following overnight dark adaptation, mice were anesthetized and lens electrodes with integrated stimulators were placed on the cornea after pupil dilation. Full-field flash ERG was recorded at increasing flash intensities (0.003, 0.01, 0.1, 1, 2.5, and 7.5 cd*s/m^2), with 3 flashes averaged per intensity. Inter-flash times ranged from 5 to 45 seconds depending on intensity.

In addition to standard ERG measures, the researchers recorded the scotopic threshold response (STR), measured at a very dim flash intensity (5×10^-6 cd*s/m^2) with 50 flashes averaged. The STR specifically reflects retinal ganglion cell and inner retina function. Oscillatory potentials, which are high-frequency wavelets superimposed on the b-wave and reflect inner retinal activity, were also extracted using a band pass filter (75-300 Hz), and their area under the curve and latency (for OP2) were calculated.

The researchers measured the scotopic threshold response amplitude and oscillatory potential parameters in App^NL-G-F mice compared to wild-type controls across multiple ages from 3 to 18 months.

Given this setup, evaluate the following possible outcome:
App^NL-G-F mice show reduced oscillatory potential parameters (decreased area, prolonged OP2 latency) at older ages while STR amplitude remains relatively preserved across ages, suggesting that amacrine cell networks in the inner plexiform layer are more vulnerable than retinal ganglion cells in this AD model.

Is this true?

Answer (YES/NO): NO